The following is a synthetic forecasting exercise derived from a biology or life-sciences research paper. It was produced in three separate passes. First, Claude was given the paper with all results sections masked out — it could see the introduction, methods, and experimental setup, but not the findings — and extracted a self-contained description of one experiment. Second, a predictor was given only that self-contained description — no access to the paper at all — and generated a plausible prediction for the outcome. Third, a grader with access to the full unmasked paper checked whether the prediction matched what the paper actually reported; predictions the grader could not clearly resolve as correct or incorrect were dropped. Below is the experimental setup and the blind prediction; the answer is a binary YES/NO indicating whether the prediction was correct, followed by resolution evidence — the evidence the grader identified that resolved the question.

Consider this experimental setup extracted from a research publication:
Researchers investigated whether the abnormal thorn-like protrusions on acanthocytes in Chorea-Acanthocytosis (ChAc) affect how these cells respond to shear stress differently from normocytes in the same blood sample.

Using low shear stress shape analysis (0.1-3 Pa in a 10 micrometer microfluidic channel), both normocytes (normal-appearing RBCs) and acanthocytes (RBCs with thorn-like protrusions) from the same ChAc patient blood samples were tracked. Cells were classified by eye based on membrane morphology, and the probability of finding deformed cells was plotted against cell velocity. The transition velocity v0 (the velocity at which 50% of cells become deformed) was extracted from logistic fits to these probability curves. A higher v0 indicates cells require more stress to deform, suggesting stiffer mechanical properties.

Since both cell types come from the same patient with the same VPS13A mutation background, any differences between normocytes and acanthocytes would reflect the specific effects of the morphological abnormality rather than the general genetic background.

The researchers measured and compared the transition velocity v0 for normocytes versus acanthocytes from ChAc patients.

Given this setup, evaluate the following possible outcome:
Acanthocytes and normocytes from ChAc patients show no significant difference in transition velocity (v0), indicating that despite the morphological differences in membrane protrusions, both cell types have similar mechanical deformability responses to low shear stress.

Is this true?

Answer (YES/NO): NO